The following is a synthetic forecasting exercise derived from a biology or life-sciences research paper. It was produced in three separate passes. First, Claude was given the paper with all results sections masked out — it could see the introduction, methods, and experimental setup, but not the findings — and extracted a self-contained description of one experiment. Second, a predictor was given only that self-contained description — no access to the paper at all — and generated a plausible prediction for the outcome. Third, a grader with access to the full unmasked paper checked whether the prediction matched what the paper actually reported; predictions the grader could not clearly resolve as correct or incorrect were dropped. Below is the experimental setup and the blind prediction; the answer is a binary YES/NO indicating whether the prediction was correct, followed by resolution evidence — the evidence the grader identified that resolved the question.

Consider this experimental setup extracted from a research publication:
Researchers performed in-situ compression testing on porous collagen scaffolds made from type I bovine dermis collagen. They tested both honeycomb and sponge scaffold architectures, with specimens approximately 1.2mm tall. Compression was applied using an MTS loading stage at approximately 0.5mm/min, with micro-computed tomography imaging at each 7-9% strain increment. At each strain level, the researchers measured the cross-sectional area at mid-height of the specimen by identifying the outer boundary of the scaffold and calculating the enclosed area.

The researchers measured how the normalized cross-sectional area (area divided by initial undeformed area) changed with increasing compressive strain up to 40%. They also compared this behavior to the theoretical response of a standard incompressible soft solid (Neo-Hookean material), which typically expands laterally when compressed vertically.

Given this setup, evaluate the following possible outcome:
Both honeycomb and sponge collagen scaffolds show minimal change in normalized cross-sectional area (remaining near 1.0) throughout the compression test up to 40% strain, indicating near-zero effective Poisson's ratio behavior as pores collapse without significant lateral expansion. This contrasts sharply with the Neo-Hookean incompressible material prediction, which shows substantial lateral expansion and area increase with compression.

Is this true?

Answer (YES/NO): NO